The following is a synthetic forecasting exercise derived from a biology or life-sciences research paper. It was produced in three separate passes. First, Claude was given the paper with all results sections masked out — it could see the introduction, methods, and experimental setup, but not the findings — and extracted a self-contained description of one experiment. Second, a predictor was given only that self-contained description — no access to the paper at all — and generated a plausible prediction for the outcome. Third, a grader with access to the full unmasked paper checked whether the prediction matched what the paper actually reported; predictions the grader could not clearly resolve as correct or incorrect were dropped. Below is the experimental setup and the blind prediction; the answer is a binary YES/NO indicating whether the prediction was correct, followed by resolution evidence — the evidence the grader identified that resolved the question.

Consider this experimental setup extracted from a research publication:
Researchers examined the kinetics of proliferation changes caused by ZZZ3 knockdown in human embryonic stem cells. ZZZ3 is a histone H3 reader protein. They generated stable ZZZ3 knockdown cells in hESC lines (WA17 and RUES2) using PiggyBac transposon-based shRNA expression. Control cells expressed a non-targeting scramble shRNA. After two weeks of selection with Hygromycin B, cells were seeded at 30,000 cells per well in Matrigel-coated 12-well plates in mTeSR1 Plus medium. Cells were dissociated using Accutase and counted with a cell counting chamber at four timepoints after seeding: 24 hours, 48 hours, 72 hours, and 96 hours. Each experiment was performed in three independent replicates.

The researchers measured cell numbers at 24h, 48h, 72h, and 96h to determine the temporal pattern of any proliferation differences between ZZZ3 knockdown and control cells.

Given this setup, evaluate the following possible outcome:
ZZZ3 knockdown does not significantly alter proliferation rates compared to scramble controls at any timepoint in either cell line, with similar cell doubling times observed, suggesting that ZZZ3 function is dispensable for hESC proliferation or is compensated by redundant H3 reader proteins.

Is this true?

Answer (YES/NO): NO